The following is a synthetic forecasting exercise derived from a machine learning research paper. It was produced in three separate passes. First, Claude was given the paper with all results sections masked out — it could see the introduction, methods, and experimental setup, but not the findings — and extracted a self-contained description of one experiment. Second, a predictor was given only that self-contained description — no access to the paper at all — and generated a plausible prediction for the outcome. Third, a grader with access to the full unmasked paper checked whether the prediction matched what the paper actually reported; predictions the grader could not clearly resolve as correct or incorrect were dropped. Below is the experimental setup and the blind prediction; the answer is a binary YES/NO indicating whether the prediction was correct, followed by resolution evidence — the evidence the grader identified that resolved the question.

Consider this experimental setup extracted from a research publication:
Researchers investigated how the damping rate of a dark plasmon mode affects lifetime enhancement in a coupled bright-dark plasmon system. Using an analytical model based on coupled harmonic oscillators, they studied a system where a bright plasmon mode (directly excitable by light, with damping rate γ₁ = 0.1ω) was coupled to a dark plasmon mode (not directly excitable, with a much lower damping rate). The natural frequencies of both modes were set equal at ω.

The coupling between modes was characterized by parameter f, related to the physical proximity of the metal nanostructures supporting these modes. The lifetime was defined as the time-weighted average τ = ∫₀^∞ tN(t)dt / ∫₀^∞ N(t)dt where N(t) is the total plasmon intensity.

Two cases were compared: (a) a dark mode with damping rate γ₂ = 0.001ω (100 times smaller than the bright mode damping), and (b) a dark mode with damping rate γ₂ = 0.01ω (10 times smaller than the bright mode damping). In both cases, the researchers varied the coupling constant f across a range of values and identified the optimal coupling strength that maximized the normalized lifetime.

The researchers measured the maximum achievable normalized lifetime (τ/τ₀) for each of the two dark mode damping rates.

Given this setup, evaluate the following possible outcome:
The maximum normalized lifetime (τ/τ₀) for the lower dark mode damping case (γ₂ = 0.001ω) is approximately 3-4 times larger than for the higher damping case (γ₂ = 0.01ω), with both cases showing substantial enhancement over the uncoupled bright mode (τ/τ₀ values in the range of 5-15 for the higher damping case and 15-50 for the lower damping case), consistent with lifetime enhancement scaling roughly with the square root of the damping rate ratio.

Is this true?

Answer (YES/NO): NO